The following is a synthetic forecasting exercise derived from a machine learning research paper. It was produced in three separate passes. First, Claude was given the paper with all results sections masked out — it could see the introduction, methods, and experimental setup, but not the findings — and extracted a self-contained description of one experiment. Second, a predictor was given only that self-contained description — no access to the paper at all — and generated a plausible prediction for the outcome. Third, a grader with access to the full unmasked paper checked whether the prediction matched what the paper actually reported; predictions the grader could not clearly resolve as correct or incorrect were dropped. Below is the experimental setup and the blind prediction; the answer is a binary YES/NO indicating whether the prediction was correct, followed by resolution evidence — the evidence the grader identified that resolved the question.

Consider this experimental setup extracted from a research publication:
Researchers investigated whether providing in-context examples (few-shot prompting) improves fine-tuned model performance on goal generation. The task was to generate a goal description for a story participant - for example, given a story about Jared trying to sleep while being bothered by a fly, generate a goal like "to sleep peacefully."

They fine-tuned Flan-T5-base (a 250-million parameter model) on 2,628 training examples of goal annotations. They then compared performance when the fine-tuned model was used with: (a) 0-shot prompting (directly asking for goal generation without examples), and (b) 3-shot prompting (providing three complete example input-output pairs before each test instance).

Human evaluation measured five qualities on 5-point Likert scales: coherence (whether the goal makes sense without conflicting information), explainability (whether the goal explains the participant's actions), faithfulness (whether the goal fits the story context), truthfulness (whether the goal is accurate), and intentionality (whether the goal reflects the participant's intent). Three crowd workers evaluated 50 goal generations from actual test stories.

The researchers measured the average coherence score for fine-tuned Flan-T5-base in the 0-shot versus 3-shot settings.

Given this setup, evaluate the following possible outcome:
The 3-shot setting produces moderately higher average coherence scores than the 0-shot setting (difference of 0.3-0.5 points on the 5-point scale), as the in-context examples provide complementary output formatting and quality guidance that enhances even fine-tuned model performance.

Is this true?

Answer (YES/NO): NO